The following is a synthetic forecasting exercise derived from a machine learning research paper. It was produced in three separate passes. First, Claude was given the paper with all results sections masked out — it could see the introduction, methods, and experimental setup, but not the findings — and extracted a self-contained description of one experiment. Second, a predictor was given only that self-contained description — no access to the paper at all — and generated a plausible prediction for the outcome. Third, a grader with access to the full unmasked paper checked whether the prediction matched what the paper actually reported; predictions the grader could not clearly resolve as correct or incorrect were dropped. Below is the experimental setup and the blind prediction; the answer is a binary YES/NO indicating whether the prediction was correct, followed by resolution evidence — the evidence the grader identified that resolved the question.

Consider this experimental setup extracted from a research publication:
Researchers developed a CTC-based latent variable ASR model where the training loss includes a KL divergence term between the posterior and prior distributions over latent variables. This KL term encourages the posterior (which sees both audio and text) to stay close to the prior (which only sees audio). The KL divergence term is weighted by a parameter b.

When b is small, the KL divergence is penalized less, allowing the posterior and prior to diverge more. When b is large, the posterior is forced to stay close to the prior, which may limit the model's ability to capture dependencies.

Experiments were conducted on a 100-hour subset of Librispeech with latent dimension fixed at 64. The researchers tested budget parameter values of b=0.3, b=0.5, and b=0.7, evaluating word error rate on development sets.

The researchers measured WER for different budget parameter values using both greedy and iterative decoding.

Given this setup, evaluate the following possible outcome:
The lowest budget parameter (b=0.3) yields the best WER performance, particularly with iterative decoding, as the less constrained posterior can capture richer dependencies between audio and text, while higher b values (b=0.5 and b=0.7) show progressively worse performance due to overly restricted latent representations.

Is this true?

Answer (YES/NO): NO